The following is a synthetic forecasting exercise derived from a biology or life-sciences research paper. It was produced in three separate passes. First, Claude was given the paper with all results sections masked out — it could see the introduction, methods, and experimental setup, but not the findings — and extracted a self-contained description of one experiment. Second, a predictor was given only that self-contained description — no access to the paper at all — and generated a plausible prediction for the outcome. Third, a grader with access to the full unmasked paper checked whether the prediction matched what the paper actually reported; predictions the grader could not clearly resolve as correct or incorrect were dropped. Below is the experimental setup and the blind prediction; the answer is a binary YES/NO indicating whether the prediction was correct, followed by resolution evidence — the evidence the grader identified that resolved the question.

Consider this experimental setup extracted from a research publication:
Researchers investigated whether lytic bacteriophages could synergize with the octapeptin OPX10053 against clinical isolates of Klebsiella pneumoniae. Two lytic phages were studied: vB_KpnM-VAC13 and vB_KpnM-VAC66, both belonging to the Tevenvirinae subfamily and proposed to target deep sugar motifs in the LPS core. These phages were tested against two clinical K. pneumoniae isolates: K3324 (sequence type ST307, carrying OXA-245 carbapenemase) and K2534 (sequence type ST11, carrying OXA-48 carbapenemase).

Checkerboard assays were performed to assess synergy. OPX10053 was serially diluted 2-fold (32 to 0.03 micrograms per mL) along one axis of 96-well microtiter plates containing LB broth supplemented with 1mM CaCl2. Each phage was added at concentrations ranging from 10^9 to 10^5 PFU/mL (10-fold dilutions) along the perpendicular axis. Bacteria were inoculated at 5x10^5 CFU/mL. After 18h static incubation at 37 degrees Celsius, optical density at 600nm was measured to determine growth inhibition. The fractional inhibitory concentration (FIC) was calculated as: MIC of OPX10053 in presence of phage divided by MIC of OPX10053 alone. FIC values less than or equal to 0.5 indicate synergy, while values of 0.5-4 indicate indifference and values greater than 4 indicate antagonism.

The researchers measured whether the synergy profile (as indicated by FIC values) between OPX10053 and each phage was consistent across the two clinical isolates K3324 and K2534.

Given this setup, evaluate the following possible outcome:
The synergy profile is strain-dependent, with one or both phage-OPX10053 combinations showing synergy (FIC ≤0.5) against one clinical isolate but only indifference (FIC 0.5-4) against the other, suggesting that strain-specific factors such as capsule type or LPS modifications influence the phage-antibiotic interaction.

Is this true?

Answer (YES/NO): YES